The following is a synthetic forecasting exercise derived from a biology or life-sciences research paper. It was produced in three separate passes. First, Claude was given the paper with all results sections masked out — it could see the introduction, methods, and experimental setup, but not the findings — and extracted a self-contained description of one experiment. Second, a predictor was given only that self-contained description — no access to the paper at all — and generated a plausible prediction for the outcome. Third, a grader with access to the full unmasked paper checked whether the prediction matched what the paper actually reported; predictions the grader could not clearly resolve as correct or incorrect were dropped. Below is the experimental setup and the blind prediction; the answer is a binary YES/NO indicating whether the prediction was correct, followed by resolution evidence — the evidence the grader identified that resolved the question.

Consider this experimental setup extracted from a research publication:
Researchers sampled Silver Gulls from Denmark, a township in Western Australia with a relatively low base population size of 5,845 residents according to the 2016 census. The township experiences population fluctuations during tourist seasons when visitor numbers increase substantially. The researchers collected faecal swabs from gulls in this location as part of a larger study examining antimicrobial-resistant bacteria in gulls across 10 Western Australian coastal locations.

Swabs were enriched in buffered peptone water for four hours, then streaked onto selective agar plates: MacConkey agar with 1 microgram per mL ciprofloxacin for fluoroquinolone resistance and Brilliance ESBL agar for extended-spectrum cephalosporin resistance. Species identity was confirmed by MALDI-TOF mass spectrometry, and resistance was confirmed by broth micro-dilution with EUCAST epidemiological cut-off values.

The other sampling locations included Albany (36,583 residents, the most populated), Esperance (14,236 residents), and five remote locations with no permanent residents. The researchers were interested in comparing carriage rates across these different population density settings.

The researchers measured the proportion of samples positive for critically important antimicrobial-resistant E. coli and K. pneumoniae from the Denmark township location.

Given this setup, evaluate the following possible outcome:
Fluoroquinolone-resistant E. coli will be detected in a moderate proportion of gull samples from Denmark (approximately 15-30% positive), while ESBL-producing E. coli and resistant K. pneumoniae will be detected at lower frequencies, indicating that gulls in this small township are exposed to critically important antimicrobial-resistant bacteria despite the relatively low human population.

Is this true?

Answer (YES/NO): NO